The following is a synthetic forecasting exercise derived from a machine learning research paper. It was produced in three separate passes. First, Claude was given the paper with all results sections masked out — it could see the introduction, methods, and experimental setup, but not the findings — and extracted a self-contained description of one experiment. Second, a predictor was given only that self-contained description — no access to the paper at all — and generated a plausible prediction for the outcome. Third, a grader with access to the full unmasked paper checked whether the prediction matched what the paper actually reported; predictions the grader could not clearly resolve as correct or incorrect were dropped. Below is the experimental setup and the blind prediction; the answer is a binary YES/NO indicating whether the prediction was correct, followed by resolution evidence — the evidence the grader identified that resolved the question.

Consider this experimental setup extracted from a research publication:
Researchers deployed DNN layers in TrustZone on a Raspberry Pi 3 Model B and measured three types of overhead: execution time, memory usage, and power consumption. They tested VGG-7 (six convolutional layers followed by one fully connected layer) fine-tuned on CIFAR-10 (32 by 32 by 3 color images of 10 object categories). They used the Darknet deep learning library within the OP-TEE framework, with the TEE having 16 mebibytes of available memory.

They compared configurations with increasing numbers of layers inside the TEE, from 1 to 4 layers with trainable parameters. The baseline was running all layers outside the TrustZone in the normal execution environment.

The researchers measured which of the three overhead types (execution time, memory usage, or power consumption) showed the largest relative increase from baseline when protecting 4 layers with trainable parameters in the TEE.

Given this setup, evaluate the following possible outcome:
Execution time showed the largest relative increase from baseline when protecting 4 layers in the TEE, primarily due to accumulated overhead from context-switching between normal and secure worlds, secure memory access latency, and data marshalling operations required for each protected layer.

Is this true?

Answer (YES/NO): NO